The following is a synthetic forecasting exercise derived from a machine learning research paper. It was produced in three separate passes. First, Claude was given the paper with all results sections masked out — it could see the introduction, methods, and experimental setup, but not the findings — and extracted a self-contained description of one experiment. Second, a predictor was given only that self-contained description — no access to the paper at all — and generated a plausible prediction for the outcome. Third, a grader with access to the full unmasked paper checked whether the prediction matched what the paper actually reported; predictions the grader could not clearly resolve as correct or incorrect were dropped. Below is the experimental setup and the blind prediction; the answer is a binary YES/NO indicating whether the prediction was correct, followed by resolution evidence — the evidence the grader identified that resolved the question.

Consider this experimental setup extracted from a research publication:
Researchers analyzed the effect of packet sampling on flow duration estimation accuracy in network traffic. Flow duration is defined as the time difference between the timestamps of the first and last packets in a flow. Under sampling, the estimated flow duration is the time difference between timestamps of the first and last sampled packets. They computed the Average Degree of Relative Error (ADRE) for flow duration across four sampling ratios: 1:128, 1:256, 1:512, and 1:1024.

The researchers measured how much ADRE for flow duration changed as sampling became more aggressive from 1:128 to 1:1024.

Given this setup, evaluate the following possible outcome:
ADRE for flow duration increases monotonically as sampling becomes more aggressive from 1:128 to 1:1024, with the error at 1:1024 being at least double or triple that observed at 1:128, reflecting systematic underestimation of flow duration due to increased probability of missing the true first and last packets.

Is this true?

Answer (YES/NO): NO